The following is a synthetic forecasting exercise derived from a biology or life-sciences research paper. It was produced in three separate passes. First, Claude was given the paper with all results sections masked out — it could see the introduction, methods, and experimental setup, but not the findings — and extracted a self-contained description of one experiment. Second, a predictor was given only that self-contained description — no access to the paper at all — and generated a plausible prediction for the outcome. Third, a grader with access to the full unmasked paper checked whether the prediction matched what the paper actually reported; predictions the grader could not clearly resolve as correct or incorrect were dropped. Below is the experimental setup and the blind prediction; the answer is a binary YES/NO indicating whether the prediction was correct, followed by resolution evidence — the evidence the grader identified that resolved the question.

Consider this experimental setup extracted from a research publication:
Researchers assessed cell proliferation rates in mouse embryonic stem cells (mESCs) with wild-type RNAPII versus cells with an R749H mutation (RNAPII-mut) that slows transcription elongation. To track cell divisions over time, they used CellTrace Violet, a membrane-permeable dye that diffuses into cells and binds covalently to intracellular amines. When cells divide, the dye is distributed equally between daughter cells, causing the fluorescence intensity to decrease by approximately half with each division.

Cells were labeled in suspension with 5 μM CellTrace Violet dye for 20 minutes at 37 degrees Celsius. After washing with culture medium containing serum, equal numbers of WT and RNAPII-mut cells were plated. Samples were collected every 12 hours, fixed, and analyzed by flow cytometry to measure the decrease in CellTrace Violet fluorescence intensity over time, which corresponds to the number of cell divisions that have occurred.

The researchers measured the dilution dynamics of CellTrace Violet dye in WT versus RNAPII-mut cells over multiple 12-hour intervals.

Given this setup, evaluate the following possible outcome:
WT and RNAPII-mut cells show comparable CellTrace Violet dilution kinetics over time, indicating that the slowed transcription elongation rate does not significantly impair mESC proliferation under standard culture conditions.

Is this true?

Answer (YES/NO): YES